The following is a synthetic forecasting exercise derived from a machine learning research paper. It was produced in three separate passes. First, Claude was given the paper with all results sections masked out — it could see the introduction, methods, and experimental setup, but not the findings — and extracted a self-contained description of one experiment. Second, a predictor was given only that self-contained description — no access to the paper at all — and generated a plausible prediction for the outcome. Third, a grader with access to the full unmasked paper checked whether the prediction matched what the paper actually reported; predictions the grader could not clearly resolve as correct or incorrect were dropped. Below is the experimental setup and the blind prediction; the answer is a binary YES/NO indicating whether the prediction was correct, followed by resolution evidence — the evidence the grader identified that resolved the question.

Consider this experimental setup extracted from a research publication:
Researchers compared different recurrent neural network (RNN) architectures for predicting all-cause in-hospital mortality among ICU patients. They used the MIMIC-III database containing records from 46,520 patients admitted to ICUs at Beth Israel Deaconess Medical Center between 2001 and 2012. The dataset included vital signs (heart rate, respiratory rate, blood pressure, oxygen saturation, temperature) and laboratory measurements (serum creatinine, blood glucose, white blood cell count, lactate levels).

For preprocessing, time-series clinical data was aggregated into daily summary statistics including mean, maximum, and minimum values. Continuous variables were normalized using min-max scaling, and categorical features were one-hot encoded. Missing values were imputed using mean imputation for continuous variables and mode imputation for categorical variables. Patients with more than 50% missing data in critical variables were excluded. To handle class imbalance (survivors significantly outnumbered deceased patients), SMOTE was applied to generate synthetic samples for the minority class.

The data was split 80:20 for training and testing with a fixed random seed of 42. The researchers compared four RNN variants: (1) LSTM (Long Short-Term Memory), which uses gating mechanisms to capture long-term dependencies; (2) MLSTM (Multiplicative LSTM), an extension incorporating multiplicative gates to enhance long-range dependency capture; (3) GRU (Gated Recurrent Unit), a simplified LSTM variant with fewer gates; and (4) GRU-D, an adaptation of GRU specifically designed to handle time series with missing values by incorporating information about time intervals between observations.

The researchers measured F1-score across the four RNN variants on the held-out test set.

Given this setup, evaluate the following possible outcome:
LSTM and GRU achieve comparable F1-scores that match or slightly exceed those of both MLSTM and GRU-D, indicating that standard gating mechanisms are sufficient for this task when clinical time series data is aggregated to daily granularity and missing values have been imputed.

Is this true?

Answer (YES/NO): NO